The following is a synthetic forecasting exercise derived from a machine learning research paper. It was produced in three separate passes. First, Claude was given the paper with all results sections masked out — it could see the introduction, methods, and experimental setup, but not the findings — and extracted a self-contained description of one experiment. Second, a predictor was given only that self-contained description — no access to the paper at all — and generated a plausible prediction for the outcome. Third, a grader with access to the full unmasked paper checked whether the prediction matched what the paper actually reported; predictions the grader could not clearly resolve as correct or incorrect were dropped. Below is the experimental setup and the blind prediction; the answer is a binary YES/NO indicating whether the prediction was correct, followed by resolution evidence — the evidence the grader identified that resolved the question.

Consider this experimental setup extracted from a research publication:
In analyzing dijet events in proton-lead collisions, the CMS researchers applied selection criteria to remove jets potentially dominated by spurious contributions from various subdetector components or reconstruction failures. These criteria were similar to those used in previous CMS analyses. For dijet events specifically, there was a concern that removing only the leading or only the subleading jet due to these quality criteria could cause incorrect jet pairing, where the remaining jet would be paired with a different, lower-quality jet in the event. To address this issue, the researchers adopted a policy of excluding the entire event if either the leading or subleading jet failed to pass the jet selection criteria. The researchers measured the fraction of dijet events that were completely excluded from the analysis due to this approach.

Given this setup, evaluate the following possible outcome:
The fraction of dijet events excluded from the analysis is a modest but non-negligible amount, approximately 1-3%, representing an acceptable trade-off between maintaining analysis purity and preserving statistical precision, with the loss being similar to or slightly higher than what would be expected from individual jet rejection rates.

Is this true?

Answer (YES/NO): YES